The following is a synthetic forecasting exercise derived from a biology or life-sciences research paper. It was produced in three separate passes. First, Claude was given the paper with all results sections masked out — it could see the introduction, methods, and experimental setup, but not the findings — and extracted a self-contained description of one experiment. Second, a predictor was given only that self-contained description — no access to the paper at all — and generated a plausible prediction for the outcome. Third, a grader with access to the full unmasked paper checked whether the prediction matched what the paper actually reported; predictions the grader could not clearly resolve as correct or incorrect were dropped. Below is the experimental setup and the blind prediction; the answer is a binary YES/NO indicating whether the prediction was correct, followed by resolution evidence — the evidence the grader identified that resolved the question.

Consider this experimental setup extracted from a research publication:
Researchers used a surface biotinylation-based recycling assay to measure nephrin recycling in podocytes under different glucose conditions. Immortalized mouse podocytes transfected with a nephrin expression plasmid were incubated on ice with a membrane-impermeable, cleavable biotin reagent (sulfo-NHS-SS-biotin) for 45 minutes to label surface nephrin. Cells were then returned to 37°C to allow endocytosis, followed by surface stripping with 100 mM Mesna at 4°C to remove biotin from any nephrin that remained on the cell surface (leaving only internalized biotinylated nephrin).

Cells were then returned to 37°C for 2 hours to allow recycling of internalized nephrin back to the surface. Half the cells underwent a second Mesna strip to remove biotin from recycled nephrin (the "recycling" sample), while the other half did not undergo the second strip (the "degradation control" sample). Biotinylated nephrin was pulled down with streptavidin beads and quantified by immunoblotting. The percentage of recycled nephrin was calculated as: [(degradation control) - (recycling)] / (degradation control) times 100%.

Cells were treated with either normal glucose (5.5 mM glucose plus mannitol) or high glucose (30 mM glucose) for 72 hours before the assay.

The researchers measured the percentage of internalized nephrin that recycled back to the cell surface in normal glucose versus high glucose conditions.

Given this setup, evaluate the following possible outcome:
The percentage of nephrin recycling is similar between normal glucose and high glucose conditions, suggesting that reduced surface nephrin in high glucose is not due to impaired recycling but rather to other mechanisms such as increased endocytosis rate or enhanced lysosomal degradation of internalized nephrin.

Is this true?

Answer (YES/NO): NO